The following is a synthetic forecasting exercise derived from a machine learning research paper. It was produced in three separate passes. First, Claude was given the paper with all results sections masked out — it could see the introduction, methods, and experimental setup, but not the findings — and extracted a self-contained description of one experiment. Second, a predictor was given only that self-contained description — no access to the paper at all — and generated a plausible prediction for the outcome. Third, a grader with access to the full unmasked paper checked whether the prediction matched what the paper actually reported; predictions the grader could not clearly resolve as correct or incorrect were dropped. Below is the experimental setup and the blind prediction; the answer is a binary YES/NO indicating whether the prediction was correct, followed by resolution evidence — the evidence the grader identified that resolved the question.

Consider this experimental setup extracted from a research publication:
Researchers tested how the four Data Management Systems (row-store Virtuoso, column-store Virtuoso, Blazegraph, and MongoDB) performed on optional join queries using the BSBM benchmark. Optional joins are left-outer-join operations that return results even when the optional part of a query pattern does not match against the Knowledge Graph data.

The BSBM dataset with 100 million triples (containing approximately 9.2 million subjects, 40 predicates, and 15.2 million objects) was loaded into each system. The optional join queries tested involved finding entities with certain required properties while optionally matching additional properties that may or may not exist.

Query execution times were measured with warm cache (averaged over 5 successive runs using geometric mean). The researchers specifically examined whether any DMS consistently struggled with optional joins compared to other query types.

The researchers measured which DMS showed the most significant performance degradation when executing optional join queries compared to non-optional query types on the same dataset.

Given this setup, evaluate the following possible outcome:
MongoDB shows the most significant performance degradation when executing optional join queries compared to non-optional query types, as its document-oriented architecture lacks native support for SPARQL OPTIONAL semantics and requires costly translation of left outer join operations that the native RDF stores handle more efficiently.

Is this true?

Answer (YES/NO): NO